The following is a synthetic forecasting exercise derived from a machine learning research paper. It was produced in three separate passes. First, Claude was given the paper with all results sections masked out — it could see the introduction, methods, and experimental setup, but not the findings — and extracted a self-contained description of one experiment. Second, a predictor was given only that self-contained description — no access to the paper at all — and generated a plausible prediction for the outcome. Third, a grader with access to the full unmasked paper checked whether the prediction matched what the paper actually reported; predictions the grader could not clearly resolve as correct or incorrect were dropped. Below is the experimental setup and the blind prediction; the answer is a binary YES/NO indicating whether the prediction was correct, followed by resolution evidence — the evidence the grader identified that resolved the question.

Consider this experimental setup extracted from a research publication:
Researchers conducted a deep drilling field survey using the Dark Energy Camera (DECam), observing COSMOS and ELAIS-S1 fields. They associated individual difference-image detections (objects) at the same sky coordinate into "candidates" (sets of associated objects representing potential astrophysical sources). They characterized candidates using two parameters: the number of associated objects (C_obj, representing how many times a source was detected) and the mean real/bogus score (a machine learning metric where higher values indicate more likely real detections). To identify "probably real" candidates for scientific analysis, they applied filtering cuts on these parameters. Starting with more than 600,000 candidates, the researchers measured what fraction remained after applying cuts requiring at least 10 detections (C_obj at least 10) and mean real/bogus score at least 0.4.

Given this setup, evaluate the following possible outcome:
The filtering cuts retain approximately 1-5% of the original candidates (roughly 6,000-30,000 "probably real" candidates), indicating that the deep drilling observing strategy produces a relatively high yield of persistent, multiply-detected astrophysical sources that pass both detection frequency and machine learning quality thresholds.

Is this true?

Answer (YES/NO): NO